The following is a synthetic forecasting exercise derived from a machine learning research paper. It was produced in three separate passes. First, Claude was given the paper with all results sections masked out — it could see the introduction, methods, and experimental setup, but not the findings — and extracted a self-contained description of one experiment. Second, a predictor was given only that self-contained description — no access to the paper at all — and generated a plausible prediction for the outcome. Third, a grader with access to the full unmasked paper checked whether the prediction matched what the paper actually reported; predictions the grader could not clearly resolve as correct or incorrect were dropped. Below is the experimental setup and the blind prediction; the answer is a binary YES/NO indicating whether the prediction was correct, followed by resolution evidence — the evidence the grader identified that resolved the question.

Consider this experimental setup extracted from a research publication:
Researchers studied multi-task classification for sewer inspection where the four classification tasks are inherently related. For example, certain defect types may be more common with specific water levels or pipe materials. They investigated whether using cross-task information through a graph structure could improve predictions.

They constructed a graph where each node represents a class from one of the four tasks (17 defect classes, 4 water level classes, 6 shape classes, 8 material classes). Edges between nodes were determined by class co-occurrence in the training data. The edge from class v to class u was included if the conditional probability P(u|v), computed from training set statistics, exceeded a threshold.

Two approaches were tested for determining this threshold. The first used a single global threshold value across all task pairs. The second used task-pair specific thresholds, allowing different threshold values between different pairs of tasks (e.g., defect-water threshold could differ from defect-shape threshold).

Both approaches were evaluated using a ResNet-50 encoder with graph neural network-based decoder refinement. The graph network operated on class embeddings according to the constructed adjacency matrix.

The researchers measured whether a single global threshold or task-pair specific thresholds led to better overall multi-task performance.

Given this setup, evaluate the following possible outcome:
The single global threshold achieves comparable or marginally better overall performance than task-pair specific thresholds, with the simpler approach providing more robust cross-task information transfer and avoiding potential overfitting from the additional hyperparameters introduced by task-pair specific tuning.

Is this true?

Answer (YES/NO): YES